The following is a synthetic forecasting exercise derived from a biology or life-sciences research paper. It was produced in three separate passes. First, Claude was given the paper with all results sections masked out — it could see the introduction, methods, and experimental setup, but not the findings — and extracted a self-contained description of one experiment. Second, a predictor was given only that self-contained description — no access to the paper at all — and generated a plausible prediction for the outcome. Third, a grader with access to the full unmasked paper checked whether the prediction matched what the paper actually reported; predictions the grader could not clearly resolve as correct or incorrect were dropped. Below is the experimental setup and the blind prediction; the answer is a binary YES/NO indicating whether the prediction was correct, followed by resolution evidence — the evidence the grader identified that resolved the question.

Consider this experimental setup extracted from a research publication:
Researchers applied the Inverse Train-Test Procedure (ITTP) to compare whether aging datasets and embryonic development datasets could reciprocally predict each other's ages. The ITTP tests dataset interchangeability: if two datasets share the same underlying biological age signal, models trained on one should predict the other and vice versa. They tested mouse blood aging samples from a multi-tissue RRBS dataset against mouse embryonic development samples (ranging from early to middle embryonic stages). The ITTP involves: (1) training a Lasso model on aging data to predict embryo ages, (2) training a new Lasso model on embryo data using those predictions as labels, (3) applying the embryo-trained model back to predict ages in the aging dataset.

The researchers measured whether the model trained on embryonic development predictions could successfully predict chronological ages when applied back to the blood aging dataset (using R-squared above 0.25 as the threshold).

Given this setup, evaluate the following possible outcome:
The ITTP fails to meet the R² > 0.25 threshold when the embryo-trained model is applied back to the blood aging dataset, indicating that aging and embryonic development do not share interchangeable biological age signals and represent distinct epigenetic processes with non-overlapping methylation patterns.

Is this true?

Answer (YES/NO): YES